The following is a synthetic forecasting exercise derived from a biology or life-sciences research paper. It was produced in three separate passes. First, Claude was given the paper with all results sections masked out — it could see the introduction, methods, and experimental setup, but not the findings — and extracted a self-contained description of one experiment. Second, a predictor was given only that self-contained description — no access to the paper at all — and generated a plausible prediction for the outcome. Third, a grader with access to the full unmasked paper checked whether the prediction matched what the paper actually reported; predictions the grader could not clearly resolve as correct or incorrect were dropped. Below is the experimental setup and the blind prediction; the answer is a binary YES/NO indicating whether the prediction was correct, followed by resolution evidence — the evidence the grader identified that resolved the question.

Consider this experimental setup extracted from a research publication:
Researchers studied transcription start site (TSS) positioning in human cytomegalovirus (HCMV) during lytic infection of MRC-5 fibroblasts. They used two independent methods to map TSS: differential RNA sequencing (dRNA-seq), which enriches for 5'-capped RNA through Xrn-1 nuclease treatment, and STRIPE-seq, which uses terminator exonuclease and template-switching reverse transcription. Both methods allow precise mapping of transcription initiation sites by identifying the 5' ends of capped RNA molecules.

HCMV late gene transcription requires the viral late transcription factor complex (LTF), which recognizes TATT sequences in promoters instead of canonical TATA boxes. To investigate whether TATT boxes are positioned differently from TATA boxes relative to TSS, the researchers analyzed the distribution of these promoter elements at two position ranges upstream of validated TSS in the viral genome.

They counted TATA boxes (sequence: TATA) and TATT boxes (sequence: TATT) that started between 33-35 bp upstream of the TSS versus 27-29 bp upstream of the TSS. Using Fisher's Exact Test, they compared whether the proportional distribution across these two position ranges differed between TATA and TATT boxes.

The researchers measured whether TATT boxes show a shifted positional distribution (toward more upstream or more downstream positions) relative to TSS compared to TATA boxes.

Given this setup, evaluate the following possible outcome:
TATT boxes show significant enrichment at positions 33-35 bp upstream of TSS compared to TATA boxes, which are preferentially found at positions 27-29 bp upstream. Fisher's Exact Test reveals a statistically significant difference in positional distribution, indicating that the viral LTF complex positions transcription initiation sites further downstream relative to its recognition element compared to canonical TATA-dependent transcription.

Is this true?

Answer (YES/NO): YES